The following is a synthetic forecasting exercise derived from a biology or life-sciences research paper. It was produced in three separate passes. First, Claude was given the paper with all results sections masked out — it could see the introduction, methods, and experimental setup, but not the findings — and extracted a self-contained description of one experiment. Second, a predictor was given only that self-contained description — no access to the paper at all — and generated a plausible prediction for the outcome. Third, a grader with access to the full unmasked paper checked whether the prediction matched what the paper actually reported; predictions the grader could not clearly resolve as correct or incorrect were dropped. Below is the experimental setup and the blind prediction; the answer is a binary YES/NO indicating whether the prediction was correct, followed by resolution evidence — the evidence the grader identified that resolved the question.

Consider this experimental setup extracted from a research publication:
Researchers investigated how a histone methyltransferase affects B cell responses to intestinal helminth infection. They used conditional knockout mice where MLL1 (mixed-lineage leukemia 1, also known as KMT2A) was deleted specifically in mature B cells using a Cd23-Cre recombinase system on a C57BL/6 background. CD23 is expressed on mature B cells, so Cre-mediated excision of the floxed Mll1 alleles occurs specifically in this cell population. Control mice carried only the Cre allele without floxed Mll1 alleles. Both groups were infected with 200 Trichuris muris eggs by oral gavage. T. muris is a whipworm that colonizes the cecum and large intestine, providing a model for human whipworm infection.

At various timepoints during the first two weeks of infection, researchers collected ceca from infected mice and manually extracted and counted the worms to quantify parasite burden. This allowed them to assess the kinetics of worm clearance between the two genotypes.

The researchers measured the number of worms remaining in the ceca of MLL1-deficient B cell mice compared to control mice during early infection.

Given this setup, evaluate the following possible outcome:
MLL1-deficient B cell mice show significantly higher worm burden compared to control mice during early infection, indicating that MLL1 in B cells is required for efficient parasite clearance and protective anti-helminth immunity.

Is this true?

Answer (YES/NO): NO